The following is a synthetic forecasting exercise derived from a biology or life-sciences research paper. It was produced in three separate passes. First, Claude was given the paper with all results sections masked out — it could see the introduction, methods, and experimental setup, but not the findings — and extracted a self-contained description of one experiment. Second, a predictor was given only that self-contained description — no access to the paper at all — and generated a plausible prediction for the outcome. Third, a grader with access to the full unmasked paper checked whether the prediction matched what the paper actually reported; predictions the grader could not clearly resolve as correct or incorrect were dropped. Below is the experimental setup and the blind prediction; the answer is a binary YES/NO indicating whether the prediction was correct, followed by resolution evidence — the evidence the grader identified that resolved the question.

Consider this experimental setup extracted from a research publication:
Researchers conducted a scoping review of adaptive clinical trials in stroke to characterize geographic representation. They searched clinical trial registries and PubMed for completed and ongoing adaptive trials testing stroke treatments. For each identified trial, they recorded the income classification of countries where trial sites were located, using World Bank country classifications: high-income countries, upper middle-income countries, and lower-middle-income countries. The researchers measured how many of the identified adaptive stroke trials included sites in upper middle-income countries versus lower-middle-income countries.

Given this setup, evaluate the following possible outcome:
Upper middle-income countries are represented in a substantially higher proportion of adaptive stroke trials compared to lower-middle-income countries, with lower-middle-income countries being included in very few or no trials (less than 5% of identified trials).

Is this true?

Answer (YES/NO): NO